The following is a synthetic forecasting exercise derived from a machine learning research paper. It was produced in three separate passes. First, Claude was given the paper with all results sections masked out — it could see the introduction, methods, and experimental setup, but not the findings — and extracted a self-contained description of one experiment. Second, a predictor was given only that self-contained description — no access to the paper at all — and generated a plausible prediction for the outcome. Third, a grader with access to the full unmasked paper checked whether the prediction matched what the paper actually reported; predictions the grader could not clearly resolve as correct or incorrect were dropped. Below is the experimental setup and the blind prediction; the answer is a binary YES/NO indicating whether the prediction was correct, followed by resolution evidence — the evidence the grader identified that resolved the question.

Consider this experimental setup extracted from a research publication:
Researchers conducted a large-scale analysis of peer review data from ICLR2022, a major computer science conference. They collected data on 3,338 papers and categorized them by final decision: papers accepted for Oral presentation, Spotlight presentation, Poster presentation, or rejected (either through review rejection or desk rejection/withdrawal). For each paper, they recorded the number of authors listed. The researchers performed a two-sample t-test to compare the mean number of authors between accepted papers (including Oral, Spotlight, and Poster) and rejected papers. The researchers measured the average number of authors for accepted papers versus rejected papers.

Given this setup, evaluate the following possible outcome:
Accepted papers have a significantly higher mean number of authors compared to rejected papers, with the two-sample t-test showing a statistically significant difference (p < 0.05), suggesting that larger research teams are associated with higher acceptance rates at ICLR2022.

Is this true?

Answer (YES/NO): YES